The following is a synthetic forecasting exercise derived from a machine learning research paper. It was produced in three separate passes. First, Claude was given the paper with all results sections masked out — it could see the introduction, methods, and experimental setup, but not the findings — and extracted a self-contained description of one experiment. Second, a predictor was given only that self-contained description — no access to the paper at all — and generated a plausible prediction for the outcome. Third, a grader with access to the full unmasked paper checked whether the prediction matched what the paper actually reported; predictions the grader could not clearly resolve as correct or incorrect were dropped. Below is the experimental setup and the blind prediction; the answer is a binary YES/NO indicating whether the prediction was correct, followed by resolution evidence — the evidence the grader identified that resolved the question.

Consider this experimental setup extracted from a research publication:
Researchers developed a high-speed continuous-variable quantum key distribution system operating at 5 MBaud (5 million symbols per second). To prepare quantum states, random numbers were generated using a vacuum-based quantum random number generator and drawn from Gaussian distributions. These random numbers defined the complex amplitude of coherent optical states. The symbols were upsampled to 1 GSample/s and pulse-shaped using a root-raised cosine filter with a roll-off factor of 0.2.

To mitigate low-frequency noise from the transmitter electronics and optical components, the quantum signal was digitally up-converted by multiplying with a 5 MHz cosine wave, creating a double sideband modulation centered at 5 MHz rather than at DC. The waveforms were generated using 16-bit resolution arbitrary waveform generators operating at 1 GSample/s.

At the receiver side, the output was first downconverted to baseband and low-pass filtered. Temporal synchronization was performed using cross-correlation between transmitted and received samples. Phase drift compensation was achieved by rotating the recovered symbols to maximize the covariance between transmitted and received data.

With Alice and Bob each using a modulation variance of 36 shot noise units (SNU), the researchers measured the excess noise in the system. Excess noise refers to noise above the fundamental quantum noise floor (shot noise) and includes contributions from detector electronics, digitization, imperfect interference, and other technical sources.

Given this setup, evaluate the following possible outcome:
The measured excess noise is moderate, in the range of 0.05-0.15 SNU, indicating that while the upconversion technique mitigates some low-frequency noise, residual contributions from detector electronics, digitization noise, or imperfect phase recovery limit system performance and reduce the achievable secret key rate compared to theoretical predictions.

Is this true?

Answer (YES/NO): YES